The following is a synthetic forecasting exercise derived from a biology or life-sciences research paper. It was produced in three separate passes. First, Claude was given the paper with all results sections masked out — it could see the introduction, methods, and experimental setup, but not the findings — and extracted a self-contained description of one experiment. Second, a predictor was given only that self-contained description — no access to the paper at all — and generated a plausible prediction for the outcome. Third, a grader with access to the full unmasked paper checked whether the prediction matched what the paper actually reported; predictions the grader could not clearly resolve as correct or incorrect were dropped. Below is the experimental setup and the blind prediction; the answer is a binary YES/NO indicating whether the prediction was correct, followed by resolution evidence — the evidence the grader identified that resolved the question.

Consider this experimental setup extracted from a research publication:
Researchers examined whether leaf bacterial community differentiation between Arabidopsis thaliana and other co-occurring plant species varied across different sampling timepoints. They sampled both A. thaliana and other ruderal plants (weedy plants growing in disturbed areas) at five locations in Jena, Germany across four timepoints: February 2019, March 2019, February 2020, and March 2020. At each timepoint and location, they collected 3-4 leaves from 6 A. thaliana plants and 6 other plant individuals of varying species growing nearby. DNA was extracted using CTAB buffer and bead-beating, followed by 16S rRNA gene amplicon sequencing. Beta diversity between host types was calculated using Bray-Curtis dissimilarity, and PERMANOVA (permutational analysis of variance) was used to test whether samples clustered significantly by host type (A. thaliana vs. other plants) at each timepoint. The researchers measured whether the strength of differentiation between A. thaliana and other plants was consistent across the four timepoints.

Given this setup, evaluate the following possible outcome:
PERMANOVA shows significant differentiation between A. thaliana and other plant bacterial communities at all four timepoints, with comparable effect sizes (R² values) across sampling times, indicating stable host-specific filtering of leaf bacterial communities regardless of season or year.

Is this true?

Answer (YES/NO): NO